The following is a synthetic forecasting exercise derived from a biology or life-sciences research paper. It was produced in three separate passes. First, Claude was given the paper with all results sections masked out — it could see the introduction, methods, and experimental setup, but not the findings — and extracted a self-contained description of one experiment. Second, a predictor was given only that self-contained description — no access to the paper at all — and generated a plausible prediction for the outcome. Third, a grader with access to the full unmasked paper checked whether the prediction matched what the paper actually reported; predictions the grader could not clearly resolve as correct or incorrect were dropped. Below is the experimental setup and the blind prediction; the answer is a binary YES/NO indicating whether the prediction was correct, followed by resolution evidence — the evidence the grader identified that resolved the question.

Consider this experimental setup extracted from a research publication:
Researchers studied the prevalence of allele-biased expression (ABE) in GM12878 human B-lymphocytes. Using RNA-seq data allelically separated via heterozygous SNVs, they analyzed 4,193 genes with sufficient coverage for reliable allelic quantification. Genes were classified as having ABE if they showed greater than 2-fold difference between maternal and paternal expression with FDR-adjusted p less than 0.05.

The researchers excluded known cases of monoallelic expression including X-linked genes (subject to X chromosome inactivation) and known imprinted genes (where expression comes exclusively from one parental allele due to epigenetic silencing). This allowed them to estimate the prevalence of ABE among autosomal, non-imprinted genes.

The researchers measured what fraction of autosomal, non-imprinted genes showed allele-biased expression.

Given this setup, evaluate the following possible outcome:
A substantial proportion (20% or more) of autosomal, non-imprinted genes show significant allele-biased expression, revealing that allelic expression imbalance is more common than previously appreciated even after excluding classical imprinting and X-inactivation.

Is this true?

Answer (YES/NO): NO